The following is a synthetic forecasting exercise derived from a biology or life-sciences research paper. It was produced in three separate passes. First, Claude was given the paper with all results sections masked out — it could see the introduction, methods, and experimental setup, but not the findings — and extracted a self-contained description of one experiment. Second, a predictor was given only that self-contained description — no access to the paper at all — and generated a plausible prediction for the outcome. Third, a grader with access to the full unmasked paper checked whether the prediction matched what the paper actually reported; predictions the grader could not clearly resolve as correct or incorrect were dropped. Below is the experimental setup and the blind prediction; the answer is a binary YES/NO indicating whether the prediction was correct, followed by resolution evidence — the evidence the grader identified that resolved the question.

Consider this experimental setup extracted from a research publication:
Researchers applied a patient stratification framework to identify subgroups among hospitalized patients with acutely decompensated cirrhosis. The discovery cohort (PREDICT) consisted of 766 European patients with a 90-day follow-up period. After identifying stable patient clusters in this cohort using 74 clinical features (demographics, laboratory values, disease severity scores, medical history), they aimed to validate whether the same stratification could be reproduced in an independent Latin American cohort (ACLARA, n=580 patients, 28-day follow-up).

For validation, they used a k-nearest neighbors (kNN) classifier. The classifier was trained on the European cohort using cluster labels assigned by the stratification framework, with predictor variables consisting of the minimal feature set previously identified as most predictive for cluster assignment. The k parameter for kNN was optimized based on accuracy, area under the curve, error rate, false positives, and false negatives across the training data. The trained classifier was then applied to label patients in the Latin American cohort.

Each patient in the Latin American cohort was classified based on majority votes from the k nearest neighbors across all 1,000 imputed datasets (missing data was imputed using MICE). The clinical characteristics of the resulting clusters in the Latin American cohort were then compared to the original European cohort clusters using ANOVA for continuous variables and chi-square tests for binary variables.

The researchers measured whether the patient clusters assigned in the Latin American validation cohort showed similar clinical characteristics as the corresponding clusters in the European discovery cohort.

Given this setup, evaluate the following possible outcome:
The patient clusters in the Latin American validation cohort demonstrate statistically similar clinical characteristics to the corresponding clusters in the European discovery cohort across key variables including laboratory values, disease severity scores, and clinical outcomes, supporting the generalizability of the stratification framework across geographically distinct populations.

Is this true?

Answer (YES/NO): NO